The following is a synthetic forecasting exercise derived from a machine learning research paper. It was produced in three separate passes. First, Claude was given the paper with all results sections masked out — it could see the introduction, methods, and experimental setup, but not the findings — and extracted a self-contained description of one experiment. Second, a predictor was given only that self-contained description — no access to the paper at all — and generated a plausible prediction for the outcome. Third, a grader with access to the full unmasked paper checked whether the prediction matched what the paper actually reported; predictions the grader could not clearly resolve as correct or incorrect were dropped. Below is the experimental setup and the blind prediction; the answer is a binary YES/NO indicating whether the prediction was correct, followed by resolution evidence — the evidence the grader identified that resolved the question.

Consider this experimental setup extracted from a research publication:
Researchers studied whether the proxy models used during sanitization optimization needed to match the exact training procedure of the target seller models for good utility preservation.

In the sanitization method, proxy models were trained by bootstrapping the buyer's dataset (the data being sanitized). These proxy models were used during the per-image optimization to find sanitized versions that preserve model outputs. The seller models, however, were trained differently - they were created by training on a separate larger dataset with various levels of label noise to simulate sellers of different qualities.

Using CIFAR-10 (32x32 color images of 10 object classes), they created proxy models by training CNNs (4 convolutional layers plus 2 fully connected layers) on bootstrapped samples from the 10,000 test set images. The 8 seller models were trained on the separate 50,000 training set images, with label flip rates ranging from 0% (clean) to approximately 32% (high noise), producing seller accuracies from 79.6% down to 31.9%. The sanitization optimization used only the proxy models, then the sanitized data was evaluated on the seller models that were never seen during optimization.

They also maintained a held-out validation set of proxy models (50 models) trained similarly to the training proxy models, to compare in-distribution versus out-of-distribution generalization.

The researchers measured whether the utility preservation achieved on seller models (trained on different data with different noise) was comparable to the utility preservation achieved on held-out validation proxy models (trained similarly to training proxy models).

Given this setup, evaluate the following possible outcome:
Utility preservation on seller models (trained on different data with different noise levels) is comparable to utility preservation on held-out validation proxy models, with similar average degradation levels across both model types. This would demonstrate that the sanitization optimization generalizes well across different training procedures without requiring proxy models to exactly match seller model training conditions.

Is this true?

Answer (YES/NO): YES